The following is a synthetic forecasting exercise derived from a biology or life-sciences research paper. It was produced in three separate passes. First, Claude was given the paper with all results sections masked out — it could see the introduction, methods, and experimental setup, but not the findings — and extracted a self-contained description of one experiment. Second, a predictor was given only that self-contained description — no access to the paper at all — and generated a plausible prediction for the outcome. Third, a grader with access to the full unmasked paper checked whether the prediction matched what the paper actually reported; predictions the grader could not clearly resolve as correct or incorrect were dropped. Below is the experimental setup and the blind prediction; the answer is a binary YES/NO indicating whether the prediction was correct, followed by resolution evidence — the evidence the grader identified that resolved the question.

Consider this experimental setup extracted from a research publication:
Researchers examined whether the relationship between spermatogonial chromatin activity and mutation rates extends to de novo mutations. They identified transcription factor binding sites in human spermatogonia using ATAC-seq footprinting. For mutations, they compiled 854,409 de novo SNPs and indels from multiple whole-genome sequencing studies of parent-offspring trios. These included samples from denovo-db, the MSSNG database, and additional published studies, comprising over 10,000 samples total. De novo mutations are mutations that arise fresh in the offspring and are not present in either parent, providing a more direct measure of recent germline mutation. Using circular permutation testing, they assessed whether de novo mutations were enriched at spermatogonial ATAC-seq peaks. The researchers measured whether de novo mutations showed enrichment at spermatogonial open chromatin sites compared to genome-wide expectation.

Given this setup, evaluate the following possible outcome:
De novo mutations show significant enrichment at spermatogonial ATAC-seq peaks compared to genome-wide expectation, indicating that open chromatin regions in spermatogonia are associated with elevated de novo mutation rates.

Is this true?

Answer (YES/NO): YES